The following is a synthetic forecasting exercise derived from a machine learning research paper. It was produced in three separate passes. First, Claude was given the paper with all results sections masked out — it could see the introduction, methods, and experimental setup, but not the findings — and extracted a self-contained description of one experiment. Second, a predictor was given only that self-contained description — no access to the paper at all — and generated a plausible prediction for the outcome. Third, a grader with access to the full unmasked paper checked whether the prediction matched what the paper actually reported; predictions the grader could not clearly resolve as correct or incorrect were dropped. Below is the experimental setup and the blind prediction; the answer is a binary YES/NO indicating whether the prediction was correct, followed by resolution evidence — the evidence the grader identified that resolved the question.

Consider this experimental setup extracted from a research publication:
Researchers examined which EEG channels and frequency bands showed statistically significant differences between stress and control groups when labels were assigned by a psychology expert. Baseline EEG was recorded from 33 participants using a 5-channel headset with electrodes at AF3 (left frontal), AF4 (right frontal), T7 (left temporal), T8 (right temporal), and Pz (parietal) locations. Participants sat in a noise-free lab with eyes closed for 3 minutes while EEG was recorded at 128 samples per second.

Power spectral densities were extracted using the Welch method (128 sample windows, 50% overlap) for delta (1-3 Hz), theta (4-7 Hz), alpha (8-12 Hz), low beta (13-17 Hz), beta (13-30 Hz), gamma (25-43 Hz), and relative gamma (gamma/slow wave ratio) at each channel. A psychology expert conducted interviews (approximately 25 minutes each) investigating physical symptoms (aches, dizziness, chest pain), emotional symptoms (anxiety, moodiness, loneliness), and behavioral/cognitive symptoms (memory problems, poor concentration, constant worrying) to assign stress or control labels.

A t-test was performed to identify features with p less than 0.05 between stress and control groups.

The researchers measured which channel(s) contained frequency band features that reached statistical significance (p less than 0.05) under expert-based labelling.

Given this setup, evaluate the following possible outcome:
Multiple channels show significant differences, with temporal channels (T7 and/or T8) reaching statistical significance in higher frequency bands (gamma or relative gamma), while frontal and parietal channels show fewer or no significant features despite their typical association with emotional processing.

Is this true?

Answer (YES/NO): NO